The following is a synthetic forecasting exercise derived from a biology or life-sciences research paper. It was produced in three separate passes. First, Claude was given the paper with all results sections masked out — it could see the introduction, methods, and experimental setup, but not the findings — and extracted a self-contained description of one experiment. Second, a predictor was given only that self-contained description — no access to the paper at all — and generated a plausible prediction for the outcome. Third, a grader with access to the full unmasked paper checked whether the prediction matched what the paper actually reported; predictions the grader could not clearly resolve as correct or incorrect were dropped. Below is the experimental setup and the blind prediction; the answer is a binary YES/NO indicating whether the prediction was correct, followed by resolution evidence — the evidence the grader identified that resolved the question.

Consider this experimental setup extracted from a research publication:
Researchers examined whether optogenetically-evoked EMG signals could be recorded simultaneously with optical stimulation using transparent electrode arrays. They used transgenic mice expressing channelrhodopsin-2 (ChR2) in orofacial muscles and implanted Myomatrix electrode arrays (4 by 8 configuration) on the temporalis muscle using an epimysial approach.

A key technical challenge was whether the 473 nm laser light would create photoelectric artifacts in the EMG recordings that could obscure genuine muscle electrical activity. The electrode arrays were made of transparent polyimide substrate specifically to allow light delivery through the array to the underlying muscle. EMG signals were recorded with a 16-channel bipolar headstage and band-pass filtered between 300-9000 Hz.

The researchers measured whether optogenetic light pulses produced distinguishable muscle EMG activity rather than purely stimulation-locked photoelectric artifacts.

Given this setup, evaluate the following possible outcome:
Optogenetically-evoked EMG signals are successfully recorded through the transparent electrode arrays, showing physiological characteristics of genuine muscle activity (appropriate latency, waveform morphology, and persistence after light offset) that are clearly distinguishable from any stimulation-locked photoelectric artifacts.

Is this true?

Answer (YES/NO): YES